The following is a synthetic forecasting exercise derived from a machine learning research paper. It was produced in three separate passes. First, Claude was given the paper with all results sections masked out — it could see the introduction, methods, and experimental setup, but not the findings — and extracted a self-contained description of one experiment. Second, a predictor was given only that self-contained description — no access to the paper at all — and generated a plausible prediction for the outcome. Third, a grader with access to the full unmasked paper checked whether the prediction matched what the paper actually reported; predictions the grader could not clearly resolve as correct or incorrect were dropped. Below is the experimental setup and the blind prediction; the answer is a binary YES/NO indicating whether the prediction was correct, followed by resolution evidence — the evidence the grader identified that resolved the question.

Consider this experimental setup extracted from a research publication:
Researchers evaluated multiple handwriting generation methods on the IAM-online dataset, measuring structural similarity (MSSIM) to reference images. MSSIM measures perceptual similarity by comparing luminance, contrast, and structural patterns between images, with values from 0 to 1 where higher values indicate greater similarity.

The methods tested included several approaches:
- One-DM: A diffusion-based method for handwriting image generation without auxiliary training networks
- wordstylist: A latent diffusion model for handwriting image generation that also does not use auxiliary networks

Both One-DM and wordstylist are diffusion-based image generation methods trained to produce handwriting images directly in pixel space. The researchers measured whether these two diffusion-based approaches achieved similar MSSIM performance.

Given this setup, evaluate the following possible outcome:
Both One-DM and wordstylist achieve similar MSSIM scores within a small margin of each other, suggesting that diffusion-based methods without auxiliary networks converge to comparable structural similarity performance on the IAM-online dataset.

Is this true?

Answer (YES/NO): NO